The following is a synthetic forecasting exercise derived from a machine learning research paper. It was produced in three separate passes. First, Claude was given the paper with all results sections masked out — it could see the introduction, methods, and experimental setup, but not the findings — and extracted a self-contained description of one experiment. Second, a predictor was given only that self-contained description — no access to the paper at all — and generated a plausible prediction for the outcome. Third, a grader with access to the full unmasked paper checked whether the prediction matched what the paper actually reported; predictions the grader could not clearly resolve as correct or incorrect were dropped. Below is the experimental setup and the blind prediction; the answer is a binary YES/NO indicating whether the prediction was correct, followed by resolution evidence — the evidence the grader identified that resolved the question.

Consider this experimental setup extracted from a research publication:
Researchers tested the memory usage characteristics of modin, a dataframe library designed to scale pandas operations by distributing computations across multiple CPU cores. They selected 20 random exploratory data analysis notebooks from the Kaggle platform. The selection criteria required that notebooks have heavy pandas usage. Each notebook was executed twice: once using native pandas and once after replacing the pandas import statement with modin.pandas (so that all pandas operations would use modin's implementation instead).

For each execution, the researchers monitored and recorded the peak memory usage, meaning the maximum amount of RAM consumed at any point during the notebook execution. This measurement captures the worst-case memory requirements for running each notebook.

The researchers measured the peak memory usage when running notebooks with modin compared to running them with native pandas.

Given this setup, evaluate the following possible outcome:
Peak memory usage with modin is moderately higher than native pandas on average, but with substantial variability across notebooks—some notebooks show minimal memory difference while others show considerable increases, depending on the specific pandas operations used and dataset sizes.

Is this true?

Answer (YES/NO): NO